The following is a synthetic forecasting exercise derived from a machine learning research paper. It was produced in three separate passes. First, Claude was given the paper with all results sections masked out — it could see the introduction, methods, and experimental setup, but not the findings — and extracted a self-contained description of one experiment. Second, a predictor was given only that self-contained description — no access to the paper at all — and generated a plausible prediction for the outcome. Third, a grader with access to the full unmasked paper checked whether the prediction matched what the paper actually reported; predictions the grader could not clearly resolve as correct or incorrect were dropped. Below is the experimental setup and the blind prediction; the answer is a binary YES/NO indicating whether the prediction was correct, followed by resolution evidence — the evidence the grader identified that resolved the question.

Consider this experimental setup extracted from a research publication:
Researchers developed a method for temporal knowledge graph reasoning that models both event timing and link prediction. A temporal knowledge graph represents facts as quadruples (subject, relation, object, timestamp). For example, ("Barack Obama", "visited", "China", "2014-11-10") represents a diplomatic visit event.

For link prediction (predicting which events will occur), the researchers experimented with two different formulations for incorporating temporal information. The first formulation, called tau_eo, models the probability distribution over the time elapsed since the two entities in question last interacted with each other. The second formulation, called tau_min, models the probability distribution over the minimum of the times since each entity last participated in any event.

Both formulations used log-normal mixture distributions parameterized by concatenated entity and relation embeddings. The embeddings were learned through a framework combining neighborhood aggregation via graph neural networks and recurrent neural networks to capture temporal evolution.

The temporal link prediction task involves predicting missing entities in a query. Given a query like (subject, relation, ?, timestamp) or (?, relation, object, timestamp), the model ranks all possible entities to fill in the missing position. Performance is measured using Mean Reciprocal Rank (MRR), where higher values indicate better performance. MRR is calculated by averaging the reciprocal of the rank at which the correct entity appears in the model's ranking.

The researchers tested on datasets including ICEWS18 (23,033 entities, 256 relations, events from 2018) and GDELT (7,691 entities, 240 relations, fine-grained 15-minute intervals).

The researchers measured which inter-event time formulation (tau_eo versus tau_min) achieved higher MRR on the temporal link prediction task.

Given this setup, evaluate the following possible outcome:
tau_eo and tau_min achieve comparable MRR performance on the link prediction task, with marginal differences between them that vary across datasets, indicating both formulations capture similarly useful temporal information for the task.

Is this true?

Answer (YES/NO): NO